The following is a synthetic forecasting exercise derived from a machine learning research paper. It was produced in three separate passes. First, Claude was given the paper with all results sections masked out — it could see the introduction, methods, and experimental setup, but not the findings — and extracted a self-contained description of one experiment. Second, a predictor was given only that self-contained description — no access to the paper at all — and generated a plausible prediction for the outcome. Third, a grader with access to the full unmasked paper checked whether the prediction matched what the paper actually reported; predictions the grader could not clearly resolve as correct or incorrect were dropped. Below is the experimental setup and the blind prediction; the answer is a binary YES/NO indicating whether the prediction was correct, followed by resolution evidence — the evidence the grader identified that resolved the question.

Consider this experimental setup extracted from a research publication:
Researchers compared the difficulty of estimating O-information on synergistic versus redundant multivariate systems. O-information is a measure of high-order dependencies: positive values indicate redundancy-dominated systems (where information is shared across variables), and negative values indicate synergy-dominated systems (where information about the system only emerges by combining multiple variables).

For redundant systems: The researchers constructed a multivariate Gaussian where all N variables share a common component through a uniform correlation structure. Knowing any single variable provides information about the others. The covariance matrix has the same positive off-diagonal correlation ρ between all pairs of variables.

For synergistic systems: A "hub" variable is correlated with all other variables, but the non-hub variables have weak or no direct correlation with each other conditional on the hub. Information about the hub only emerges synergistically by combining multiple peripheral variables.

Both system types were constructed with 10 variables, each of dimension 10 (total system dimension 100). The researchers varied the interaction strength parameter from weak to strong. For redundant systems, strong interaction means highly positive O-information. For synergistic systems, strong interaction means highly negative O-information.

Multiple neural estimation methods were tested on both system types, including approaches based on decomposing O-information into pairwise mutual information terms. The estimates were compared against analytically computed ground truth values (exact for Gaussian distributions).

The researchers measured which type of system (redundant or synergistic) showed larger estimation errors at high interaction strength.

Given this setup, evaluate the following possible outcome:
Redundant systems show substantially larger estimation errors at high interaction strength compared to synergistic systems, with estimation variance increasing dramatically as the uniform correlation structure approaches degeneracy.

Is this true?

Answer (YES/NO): NO